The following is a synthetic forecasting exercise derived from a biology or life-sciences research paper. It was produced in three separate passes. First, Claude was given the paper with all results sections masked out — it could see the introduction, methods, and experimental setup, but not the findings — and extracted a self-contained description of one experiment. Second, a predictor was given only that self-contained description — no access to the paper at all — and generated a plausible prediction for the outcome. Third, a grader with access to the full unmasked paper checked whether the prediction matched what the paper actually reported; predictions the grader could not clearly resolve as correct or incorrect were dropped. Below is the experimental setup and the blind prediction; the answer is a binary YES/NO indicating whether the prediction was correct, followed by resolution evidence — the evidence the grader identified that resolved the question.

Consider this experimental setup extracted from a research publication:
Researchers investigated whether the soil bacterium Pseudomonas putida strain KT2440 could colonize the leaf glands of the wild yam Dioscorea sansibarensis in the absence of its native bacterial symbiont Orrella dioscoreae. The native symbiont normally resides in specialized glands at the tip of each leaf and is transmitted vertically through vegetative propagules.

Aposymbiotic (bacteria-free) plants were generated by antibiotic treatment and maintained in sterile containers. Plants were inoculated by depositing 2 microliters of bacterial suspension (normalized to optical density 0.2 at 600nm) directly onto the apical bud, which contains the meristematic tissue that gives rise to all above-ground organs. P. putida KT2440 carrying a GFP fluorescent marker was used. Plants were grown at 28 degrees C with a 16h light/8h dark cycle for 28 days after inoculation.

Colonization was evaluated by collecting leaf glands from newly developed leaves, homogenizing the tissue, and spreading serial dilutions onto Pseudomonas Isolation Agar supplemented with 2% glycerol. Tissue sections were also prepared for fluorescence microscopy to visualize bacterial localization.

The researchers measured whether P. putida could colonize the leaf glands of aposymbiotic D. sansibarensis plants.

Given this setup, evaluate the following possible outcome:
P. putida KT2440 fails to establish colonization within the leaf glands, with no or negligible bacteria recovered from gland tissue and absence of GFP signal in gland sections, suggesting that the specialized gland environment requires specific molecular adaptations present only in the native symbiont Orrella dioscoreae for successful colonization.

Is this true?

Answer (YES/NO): NO